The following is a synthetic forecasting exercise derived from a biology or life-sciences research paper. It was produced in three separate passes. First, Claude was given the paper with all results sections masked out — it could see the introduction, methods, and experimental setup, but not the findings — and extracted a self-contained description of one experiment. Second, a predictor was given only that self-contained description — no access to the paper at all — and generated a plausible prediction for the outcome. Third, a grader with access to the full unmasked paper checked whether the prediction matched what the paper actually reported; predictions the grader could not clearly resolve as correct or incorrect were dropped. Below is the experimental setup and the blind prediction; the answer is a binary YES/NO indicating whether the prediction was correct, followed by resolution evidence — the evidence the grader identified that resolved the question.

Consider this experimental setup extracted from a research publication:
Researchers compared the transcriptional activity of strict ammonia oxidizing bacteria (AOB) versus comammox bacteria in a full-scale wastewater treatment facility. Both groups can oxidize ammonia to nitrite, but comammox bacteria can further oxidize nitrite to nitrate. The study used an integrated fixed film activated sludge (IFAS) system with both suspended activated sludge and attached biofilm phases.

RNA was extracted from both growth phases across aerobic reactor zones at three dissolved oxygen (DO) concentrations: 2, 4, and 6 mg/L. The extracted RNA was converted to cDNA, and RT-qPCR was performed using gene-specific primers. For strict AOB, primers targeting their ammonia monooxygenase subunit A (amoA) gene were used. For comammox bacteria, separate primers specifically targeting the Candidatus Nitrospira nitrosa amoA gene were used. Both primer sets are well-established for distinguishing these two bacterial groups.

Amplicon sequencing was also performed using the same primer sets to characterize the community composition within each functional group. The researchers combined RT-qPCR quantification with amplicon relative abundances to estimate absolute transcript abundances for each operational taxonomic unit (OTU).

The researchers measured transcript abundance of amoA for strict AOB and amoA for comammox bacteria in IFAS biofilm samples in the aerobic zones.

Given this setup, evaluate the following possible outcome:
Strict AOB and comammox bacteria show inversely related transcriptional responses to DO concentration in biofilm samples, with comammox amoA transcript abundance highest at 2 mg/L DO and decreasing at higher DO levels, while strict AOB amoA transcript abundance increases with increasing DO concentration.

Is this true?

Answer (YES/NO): NO